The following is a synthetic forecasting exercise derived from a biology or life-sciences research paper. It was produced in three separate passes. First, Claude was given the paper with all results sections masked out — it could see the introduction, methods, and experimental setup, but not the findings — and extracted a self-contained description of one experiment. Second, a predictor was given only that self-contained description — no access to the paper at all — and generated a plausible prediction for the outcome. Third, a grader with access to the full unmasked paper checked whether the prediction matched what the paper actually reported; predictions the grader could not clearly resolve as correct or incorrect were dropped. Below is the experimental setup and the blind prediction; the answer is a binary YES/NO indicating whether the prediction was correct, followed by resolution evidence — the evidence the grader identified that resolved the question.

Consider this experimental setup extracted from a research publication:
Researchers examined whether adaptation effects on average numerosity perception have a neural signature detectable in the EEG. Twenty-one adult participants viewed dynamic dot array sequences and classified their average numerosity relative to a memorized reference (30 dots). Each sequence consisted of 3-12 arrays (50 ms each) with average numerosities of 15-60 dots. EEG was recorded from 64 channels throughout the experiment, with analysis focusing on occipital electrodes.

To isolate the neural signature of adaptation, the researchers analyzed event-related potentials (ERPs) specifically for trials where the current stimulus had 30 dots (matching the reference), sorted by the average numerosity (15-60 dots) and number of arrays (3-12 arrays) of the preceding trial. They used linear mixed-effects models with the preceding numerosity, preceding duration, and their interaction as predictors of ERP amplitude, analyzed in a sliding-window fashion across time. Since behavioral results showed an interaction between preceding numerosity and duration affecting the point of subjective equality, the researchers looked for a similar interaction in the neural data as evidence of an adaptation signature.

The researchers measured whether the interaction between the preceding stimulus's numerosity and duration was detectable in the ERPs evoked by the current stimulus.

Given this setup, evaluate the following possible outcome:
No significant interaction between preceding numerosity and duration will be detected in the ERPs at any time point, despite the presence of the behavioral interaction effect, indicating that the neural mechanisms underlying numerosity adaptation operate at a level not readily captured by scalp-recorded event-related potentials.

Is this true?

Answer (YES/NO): NO